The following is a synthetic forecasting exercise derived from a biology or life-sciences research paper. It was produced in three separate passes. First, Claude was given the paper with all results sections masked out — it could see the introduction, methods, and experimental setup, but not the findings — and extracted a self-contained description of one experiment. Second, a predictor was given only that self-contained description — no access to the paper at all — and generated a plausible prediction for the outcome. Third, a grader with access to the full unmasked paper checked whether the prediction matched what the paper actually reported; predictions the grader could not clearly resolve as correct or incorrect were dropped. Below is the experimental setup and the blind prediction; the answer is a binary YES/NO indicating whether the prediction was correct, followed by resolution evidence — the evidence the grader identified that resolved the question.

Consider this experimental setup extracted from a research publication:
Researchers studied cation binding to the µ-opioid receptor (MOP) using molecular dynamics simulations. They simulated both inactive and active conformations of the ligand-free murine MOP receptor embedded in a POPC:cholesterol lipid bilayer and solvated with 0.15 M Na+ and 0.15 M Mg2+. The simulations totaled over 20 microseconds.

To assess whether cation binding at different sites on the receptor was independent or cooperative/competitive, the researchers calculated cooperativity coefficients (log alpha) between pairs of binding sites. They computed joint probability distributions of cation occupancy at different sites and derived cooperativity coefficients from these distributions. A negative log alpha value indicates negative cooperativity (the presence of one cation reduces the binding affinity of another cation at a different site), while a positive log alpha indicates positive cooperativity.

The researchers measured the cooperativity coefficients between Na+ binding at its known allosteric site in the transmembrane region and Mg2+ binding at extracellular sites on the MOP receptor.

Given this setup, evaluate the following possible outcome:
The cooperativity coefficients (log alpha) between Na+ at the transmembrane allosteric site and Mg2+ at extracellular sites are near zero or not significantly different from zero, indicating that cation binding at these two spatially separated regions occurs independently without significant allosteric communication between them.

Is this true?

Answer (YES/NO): NO